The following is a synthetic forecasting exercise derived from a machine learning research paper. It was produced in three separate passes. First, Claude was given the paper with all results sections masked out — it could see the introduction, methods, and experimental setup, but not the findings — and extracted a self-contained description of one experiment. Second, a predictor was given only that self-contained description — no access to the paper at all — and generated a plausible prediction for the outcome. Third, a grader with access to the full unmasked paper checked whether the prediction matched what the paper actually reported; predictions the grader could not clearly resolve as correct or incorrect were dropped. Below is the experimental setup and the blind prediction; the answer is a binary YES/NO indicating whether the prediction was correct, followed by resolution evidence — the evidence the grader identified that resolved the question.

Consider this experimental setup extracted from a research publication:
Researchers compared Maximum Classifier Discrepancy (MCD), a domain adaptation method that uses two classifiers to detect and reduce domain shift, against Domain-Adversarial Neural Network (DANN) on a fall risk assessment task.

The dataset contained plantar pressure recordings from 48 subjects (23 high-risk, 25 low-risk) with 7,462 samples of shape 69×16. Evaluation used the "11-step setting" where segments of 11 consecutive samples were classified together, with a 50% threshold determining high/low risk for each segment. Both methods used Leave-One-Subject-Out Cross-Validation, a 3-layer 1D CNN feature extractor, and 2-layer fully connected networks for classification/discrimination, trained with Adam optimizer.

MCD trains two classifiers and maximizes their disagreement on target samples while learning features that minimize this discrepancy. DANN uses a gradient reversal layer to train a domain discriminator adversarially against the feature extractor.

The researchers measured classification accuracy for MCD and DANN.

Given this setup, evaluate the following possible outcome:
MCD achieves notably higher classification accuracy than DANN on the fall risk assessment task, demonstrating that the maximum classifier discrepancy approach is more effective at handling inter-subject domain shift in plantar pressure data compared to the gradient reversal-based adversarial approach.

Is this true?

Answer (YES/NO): YES